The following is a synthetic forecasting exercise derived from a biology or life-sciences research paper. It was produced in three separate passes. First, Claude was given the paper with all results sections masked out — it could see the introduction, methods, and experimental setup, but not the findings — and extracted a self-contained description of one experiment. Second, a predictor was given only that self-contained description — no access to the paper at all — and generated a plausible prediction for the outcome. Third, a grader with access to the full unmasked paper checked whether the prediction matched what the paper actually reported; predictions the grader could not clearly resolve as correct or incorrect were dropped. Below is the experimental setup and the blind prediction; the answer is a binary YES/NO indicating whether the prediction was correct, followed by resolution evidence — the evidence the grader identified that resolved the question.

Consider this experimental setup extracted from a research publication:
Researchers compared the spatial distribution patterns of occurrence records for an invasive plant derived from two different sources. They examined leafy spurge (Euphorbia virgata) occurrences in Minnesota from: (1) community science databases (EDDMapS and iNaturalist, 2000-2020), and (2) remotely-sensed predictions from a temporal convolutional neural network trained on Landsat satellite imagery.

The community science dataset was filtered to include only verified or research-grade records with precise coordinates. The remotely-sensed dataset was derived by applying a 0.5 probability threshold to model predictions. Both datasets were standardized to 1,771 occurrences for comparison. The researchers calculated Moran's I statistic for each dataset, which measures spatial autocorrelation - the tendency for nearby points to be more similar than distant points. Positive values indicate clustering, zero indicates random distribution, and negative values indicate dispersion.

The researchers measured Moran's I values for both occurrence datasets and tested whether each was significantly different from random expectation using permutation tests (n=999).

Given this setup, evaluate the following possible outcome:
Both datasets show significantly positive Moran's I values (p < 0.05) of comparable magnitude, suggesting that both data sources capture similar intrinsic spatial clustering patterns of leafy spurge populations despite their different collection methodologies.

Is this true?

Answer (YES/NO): YES